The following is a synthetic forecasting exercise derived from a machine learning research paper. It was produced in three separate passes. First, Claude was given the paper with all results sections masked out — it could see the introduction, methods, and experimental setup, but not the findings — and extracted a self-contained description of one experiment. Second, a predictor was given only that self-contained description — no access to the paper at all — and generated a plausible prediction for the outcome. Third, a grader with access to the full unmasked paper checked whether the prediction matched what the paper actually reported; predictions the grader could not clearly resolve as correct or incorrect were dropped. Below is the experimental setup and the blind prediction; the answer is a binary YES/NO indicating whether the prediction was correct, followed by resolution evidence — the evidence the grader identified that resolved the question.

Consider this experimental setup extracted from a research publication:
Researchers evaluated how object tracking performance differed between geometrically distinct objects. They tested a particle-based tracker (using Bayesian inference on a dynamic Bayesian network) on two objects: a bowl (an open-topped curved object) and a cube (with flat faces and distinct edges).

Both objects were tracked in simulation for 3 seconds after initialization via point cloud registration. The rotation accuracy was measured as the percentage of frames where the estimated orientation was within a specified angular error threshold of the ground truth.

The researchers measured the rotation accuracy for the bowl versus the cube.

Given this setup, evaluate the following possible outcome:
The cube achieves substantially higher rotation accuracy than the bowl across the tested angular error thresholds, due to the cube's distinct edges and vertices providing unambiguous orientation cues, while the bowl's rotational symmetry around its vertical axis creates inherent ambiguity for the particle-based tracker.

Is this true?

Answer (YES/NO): YES